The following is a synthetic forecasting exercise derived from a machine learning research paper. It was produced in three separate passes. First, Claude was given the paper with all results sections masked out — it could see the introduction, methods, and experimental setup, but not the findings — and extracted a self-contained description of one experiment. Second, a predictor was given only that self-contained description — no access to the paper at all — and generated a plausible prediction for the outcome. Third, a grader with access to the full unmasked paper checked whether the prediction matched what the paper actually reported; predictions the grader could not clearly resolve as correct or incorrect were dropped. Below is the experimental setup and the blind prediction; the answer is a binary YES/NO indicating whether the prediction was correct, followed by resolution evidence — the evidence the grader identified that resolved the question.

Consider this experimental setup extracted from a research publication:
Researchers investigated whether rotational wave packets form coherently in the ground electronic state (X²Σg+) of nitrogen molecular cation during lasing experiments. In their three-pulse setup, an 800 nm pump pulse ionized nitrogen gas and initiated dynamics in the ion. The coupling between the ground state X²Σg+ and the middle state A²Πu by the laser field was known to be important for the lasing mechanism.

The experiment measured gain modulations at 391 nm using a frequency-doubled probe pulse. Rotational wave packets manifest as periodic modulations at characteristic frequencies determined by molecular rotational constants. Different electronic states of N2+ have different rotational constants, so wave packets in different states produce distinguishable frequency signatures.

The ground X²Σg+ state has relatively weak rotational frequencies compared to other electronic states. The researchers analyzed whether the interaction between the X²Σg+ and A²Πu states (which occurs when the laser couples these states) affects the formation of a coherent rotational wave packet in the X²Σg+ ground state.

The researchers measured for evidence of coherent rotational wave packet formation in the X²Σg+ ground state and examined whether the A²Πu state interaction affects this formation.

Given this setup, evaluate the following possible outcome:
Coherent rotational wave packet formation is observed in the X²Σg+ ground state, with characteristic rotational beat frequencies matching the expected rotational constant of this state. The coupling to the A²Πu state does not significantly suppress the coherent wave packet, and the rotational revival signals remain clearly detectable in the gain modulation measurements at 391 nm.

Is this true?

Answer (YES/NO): NO